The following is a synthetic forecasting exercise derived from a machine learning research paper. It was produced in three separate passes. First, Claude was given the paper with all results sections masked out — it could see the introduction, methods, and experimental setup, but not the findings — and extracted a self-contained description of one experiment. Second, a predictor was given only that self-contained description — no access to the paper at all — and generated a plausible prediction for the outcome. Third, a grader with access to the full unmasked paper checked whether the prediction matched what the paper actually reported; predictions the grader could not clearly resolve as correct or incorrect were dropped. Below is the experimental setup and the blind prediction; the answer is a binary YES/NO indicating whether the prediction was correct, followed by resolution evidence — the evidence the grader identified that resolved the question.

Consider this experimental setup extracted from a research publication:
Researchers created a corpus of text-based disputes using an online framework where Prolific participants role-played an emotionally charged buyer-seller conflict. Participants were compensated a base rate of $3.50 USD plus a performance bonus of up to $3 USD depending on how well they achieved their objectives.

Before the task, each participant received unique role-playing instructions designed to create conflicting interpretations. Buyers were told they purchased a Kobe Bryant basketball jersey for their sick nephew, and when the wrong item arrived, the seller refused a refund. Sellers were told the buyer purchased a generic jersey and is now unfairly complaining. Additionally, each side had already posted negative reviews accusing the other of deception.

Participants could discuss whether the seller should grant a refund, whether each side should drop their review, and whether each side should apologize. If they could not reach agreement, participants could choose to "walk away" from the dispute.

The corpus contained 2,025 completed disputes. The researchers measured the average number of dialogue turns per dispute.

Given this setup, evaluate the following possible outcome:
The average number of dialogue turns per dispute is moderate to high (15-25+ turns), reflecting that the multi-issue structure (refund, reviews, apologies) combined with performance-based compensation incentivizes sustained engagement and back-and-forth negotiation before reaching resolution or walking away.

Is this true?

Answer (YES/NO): NO